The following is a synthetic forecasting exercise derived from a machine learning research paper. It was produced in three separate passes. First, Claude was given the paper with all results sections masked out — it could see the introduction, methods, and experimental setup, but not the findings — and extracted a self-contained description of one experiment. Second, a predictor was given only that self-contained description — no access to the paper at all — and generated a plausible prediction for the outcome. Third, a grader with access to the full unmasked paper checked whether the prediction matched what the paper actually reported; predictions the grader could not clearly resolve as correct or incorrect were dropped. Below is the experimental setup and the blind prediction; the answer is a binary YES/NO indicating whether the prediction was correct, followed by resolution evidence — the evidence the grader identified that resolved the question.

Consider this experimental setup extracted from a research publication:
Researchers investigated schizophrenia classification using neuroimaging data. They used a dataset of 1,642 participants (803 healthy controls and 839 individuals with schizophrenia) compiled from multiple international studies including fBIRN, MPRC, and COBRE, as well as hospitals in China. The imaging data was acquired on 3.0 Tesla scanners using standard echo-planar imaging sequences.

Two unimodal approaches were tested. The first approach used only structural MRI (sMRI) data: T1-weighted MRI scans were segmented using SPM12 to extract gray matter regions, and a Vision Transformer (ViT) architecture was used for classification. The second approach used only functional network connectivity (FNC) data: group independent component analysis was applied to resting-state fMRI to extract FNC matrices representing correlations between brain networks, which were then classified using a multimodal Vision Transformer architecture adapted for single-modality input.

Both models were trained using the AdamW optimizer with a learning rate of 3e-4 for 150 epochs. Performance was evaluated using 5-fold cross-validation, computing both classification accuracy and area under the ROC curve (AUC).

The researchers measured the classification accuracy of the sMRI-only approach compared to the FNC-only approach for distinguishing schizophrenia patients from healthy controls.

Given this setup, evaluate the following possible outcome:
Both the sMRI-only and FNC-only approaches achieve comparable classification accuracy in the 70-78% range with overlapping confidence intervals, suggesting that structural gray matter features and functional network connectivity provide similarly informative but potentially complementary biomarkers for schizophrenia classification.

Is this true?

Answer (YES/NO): NO